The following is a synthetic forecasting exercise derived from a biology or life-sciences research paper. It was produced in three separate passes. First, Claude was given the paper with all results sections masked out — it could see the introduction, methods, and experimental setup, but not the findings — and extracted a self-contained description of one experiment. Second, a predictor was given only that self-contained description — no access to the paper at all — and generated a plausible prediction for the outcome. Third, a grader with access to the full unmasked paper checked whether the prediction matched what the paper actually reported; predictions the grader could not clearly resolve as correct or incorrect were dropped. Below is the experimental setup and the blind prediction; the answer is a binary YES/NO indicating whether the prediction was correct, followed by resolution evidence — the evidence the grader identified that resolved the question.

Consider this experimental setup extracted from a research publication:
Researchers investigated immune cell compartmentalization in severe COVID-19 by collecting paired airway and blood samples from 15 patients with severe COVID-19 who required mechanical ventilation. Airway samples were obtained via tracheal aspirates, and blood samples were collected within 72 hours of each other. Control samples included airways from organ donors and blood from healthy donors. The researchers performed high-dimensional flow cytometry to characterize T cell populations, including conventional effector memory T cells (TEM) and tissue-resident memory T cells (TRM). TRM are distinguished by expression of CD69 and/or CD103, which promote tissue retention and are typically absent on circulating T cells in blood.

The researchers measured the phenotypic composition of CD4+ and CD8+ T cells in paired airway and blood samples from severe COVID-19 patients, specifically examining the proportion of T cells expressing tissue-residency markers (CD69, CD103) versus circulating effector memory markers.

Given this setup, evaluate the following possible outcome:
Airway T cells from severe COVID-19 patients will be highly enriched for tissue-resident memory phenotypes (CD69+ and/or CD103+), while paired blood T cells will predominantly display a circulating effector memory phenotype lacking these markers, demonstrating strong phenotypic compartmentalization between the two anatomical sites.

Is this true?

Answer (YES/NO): YES